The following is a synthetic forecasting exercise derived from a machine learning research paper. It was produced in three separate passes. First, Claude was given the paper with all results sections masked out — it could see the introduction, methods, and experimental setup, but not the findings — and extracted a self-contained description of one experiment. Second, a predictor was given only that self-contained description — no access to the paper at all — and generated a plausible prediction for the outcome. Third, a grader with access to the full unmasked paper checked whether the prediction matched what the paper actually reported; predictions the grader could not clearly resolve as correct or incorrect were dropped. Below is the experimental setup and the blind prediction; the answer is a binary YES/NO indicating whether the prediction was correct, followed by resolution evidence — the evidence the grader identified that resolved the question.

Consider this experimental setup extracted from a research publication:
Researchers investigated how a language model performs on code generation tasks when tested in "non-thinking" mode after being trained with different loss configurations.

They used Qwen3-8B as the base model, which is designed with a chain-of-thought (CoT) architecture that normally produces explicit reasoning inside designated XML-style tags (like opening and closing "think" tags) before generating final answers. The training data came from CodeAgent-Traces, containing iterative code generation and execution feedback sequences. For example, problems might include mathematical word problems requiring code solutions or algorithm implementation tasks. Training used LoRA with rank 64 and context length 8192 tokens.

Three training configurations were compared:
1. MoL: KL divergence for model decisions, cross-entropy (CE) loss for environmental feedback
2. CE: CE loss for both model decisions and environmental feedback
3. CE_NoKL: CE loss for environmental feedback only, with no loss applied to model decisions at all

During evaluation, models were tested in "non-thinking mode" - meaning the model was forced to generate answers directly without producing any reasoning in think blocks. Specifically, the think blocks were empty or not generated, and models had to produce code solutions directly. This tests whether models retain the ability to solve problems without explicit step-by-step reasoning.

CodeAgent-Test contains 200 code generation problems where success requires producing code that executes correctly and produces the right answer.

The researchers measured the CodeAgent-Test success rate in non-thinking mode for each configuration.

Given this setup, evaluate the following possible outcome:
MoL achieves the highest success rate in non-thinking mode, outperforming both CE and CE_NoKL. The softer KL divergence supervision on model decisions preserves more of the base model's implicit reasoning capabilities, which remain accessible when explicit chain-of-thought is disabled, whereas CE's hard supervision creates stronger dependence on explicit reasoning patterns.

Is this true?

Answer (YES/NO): YES